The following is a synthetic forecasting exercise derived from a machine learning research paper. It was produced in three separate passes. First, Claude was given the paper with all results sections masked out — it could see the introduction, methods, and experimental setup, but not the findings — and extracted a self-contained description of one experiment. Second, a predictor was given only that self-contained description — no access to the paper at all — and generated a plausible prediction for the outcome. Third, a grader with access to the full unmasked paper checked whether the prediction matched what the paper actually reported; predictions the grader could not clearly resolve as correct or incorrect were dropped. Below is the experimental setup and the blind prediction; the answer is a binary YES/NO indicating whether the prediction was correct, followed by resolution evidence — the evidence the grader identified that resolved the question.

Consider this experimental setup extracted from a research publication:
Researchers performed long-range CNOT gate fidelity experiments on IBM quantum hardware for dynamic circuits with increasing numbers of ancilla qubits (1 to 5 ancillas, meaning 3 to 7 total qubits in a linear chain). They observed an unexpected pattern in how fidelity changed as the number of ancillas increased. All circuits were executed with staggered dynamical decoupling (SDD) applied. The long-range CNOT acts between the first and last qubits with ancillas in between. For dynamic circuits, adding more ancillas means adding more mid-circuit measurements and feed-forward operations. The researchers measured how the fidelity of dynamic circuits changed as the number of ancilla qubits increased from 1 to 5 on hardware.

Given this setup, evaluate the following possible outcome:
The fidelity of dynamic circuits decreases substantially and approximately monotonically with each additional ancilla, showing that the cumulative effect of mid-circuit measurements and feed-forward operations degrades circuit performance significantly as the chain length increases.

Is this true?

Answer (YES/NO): NO